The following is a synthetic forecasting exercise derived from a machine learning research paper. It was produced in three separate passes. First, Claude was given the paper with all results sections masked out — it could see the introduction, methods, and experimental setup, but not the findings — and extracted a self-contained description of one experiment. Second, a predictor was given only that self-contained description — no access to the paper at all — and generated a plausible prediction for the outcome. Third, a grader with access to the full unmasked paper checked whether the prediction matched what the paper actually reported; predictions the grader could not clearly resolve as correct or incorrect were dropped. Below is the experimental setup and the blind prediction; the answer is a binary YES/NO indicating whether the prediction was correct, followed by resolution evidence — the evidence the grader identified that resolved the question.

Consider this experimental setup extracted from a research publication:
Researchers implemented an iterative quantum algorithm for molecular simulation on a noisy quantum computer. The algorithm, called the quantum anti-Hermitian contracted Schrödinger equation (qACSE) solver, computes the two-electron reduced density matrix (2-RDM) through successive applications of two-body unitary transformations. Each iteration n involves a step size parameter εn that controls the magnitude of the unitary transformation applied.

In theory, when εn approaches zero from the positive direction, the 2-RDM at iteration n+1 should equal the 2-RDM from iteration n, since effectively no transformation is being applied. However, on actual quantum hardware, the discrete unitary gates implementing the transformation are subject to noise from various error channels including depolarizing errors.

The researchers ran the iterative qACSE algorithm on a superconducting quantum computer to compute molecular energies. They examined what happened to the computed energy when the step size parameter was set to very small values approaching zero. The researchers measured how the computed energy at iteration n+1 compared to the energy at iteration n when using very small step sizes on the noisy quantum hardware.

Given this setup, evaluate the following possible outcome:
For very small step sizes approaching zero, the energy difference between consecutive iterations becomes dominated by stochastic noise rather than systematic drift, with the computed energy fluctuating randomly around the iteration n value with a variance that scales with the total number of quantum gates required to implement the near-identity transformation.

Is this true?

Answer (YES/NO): NO